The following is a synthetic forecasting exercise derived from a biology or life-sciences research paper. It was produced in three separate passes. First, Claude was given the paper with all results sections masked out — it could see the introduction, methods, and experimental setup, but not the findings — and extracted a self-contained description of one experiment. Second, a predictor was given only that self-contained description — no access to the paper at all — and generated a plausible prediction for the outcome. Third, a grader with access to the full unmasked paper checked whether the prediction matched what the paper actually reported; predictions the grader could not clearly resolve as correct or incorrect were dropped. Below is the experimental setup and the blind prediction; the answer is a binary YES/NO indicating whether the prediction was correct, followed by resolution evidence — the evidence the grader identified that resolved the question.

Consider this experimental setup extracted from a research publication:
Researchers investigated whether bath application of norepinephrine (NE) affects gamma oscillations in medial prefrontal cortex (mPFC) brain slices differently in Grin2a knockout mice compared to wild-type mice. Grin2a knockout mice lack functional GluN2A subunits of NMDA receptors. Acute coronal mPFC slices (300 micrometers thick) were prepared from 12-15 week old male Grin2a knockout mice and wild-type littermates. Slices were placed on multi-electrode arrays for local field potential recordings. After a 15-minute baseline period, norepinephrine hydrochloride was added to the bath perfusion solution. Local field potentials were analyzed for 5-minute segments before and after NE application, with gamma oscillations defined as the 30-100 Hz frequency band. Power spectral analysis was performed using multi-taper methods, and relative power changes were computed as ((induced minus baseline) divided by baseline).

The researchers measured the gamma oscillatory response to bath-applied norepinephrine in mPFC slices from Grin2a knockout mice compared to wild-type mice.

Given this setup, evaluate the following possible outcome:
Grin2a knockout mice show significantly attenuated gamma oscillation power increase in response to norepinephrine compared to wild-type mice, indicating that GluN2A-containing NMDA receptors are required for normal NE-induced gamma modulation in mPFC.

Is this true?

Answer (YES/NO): YES